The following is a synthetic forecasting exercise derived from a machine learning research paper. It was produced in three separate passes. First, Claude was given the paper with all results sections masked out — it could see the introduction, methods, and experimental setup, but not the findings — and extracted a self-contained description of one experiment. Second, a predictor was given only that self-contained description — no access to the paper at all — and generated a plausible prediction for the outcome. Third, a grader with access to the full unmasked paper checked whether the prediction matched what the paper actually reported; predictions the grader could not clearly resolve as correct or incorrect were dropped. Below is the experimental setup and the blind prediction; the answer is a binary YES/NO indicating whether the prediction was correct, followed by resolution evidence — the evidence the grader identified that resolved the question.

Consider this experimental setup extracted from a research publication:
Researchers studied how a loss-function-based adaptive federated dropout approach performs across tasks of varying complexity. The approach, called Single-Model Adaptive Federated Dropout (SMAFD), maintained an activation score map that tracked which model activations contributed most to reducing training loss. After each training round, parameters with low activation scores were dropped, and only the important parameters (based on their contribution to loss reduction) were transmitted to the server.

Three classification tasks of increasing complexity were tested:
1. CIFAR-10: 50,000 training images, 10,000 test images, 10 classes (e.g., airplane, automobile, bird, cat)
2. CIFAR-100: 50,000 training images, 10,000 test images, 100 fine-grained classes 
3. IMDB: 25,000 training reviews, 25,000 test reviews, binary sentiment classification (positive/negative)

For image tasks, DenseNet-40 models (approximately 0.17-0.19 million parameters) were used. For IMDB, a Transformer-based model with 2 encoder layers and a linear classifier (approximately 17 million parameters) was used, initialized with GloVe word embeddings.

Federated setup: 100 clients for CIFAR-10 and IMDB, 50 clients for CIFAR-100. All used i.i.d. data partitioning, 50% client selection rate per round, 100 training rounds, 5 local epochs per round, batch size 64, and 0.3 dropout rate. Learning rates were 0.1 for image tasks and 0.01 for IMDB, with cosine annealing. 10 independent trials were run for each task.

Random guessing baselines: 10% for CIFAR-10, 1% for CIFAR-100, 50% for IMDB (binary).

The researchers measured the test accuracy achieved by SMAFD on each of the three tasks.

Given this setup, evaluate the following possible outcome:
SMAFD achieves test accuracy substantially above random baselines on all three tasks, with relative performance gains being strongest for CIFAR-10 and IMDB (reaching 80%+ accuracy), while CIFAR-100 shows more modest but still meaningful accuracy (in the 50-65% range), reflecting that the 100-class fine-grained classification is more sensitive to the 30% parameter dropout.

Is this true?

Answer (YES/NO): NO